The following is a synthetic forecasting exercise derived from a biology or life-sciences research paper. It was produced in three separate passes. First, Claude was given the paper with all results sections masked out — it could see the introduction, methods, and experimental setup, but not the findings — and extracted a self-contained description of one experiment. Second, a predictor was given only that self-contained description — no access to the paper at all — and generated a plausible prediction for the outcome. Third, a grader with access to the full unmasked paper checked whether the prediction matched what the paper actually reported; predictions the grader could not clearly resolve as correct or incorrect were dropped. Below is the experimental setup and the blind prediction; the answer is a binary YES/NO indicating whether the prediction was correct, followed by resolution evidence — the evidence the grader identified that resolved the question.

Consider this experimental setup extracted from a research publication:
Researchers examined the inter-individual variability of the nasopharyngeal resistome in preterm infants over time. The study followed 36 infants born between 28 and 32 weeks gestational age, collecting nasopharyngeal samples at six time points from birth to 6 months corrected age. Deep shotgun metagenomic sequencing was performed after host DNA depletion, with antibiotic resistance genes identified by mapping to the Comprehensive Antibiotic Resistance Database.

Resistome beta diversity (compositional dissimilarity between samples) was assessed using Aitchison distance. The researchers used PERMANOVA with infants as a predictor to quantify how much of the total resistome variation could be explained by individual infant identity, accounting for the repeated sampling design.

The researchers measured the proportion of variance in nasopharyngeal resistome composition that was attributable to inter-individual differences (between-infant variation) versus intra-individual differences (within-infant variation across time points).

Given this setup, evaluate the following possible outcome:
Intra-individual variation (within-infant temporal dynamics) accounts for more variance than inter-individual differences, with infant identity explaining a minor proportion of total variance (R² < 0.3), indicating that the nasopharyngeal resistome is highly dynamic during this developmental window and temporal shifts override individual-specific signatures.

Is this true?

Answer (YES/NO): NO